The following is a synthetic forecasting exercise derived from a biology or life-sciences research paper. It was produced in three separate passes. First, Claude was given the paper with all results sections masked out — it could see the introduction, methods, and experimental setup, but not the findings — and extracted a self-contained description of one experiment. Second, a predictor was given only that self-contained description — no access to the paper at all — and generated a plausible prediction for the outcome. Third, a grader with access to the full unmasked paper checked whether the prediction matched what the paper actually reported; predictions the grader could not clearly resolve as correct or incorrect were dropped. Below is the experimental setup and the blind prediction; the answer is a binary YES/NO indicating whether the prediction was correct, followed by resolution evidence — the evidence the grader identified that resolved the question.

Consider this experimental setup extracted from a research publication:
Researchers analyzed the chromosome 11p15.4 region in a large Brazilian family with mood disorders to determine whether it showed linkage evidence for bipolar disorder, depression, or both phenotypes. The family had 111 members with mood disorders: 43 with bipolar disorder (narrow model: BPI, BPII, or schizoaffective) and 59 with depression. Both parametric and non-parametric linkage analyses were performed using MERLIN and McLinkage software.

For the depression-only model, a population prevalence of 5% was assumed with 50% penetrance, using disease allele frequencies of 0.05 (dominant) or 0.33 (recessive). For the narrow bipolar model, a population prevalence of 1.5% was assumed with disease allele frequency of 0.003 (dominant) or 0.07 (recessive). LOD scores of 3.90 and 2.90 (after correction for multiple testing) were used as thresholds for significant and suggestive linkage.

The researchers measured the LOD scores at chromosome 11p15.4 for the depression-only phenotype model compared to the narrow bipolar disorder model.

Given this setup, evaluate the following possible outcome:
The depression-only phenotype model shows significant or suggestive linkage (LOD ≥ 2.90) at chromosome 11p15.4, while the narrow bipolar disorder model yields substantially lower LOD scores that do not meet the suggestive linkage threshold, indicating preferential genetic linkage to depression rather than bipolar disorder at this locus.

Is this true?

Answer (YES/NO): YES